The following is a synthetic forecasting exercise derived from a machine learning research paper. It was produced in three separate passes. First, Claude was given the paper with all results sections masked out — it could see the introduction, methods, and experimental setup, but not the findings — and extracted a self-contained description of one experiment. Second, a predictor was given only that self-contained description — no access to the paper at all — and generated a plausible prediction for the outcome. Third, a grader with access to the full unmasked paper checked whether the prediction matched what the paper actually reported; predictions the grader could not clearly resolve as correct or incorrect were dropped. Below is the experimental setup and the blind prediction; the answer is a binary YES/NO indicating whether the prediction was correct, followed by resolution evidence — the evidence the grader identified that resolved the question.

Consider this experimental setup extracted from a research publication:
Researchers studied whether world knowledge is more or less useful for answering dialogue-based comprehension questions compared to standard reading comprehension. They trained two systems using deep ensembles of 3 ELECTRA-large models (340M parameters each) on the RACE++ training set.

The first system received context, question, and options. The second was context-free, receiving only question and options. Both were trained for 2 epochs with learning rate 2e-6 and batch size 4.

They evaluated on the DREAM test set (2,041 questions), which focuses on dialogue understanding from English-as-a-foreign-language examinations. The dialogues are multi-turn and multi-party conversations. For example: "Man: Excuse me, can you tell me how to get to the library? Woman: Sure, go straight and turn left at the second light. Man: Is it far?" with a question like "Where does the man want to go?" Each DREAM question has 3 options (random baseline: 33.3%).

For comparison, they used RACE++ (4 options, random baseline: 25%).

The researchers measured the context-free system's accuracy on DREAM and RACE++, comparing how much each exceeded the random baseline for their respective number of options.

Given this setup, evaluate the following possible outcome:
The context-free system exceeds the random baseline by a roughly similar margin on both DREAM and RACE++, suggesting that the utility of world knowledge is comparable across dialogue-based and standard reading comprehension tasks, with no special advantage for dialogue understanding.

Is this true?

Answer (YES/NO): NO